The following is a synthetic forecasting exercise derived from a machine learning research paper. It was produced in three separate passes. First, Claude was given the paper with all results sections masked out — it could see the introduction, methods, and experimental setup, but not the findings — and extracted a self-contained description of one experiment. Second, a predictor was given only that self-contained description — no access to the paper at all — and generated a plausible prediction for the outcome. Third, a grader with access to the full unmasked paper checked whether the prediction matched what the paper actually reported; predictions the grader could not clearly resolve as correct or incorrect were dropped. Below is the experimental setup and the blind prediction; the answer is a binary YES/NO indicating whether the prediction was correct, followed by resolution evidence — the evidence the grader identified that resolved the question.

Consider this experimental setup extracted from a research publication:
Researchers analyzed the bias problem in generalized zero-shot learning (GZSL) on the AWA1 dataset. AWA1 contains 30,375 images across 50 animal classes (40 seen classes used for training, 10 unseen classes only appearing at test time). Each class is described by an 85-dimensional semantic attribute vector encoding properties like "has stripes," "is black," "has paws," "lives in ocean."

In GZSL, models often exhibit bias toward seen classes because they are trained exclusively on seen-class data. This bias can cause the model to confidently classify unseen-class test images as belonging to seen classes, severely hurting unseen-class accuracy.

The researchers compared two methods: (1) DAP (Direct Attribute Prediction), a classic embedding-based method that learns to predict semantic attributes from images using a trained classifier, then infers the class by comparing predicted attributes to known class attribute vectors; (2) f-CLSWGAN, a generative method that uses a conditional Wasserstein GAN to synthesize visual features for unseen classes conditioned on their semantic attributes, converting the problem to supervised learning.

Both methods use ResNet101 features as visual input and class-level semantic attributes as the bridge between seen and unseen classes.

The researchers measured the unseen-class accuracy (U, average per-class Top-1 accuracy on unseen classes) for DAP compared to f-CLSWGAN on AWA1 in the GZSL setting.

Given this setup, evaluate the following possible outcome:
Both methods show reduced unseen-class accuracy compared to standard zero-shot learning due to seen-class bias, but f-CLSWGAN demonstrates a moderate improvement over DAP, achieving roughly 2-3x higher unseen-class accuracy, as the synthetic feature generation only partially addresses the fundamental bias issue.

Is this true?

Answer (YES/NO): NO